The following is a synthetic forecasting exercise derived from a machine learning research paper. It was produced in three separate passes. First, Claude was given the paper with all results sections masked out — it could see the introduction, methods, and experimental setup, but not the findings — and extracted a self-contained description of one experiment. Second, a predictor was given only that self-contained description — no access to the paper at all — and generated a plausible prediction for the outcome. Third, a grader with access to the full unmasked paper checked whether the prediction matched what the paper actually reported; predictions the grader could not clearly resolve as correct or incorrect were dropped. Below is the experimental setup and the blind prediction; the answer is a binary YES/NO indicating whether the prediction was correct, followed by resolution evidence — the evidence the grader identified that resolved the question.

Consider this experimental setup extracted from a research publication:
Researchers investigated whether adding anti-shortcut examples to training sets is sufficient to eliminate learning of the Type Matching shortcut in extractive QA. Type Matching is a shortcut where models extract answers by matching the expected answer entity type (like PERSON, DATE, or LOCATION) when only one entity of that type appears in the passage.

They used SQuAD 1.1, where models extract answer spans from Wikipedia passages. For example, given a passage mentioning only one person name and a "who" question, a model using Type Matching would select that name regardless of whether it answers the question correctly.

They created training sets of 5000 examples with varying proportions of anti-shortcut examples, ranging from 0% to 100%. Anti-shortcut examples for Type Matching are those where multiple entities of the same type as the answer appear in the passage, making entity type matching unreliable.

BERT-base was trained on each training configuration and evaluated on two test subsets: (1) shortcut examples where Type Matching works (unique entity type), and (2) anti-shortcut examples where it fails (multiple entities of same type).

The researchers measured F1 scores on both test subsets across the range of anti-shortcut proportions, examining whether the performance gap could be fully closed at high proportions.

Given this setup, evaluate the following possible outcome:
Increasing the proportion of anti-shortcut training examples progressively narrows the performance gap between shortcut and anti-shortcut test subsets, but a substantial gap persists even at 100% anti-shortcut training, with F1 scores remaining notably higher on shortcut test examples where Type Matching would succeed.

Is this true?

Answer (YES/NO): YES